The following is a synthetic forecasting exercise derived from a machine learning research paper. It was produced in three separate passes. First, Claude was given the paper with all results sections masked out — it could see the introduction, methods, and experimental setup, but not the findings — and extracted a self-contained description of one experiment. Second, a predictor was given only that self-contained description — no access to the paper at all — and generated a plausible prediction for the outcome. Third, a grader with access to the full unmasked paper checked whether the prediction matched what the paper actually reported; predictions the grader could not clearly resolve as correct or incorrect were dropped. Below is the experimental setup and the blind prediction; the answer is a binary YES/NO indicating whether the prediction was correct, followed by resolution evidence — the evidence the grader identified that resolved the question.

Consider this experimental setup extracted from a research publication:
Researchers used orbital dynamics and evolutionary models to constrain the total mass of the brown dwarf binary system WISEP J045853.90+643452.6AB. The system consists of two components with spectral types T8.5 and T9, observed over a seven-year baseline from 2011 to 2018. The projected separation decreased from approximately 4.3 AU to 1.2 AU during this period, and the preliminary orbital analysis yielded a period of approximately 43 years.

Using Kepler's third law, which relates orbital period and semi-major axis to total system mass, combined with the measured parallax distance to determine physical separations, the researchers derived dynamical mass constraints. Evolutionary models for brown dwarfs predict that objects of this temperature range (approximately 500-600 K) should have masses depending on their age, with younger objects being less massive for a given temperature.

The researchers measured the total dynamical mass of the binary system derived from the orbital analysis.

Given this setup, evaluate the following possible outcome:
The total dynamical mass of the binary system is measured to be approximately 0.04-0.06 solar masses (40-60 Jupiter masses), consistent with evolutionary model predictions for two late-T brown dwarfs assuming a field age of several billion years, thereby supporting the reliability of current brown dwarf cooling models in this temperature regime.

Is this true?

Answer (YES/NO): NO